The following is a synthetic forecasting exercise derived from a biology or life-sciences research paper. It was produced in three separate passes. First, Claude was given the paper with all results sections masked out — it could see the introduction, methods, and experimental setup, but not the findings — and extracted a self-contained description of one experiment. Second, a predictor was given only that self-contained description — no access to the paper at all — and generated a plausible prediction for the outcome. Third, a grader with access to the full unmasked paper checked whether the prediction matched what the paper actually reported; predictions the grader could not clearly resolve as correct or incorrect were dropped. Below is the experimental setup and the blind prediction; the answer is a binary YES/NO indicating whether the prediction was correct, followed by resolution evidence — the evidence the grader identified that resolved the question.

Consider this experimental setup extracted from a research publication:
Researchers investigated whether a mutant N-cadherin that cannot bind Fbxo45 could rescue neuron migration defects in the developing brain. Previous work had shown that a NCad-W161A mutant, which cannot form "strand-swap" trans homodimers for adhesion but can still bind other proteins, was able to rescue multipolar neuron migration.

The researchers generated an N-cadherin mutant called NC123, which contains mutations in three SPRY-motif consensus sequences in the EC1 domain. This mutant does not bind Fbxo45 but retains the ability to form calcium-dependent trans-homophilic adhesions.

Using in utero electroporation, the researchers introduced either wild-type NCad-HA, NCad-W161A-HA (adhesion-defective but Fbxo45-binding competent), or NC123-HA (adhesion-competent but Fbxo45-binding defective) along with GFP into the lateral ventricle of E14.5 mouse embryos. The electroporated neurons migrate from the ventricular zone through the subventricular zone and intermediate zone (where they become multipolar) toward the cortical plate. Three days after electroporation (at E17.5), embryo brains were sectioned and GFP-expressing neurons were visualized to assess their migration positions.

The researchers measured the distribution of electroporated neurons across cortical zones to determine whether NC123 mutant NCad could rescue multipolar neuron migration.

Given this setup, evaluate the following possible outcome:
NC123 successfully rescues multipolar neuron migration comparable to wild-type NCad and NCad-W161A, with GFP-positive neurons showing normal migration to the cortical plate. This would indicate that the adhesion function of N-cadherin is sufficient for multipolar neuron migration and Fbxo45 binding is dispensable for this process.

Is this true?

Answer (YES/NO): NO